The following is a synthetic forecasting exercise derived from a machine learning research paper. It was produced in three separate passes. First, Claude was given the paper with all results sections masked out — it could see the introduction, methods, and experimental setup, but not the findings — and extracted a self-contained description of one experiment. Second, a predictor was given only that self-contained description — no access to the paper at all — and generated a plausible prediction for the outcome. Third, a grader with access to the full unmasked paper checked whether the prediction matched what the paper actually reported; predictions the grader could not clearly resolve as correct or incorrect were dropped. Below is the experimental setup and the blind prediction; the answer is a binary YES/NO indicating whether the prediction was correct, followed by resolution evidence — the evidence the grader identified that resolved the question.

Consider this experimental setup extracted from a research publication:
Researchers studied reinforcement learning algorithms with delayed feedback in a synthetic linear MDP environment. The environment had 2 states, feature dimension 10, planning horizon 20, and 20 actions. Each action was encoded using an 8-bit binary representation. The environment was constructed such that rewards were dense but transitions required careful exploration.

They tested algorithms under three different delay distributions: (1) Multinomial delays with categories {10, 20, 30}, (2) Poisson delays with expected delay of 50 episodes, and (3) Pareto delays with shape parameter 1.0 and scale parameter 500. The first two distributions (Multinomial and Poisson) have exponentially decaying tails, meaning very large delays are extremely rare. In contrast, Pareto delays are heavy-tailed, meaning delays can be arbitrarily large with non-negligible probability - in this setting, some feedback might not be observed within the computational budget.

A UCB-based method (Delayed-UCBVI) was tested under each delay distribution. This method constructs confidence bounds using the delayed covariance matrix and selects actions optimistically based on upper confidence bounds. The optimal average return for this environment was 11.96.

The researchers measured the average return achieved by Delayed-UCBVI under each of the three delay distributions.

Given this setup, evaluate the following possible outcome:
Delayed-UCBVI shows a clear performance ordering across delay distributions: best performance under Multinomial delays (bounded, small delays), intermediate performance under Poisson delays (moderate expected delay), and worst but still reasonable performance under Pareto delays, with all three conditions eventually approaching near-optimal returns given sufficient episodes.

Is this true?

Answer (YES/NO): NO